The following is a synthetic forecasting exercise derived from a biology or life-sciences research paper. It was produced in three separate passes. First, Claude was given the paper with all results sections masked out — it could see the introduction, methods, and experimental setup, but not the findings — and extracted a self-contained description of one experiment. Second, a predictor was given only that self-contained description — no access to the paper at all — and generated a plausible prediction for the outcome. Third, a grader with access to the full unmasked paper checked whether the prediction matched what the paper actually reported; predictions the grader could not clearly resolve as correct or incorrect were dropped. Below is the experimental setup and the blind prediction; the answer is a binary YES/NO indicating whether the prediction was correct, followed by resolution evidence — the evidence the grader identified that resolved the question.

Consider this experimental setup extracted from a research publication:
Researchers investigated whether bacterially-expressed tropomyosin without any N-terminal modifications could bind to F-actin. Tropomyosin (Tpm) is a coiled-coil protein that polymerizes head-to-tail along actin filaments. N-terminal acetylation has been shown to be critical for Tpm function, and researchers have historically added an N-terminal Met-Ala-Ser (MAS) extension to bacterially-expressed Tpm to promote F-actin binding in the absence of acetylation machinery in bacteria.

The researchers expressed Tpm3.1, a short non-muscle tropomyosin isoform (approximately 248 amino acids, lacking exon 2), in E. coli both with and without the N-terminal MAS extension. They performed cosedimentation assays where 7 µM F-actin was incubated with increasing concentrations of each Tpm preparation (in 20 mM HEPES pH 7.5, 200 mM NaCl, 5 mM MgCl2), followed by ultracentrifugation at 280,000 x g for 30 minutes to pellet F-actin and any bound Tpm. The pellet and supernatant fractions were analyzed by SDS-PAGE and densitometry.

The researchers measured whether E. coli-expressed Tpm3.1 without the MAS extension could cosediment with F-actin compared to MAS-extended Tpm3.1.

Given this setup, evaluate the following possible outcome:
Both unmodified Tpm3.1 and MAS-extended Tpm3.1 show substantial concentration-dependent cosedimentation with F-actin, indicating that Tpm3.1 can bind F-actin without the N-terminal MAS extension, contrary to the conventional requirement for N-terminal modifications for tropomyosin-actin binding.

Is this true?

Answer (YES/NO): YES